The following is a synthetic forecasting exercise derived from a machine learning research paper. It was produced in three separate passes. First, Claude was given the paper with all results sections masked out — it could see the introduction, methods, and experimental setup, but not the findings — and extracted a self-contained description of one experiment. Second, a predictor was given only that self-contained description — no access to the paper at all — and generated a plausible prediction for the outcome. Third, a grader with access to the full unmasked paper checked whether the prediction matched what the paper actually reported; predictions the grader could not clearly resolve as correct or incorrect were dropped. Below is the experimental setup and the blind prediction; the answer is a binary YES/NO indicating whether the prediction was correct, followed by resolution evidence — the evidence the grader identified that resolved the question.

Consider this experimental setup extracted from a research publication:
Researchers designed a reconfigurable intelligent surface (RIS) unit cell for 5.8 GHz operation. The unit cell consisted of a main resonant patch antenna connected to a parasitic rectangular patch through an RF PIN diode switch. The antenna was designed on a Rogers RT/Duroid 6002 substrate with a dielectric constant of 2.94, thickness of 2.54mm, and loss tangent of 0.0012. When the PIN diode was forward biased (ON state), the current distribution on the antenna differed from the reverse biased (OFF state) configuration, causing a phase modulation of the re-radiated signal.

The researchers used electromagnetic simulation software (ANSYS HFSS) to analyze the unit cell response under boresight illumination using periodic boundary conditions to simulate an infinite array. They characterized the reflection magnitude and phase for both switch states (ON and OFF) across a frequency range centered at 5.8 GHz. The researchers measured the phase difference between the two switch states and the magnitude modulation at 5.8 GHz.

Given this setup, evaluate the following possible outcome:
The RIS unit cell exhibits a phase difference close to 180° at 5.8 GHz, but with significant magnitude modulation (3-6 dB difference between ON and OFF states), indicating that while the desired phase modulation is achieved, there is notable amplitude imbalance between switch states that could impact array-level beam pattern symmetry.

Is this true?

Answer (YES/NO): NO